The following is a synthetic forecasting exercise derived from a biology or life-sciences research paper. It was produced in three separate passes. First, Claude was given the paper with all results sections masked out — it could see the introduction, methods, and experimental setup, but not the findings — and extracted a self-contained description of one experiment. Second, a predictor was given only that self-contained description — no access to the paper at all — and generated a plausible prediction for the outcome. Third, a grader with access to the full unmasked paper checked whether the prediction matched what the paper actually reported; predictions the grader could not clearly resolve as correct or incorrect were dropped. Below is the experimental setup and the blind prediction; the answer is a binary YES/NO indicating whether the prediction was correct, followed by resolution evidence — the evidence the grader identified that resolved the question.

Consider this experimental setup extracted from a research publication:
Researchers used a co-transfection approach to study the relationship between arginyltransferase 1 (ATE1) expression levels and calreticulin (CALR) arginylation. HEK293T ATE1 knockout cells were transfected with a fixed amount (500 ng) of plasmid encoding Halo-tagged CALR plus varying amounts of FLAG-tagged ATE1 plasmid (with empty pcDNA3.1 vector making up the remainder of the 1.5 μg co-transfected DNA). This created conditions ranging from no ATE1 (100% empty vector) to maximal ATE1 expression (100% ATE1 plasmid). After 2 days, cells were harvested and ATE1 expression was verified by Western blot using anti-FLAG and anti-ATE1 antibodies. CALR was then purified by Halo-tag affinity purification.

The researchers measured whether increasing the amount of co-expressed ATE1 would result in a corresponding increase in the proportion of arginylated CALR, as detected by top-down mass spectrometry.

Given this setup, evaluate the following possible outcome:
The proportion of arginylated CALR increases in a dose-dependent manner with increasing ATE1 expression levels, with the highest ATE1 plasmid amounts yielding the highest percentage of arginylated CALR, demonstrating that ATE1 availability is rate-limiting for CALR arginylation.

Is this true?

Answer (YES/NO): NO